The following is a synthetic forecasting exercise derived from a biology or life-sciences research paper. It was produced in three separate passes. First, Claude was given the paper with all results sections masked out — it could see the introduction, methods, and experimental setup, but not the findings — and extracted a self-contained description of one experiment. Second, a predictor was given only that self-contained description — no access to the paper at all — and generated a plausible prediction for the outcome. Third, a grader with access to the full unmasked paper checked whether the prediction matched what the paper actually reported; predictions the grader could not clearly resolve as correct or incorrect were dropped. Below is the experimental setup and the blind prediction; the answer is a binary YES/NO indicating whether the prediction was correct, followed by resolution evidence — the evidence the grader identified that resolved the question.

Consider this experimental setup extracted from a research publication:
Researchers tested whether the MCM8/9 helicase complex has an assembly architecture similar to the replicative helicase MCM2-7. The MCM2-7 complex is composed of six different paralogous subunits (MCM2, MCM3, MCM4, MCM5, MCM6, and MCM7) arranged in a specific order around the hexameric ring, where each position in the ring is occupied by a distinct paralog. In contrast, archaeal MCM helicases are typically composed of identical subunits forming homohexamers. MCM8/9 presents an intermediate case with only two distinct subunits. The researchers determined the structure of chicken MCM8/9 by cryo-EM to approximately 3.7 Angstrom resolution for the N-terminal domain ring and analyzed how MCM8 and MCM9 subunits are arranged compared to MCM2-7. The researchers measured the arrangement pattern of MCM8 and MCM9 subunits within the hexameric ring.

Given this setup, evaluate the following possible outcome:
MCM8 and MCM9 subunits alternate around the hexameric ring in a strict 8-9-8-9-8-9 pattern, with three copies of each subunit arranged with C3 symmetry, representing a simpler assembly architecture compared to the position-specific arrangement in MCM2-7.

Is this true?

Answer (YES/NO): YES